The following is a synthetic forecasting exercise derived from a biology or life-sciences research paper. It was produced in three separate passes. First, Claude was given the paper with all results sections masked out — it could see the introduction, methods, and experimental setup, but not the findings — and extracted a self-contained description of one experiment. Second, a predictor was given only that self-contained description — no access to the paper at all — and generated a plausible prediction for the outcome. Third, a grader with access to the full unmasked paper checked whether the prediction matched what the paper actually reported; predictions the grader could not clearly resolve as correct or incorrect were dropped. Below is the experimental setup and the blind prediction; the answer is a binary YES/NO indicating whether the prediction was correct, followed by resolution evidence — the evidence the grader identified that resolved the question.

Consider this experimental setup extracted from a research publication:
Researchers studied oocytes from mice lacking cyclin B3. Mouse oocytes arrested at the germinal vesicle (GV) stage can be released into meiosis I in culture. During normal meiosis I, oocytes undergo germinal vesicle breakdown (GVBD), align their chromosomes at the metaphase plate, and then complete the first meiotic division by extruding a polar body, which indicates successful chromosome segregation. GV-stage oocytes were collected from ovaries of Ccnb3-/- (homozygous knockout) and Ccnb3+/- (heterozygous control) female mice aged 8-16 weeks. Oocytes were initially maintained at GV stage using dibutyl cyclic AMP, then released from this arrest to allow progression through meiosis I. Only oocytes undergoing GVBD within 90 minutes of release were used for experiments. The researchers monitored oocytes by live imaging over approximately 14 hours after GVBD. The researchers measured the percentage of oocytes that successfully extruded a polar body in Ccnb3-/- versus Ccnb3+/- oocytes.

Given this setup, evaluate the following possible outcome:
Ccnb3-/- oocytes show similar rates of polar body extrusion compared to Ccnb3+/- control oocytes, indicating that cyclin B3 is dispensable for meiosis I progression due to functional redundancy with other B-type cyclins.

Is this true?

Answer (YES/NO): NO